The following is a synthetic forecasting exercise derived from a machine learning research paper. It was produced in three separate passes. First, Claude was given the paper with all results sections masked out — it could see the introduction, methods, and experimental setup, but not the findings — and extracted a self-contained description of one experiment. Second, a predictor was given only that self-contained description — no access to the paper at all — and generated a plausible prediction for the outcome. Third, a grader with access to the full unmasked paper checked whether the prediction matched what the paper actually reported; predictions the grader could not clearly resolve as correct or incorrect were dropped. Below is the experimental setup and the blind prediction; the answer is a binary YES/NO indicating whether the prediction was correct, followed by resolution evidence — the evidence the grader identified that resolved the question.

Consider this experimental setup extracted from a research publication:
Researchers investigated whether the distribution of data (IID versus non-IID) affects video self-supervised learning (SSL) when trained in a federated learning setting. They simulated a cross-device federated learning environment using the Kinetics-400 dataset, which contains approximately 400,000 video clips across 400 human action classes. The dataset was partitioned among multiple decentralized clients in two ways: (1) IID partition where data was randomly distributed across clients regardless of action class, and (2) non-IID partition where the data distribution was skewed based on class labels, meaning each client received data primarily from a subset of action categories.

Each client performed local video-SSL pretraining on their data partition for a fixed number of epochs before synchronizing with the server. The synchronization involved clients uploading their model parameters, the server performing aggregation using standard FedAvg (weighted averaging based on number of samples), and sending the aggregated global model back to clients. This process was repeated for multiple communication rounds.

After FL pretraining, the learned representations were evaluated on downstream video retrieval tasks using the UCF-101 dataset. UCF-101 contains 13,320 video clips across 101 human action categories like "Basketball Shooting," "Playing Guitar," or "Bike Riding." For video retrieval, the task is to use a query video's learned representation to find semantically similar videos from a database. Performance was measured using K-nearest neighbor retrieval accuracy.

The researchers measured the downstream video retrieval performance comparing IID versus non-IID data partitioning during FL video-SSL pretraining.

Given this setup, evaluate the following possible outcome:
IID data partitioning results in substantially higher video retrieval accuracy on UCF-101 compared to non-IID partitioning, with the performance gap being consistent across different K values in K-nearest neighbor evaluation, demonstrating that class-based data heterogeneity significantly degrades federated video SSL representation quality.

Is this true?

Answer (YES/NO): NO